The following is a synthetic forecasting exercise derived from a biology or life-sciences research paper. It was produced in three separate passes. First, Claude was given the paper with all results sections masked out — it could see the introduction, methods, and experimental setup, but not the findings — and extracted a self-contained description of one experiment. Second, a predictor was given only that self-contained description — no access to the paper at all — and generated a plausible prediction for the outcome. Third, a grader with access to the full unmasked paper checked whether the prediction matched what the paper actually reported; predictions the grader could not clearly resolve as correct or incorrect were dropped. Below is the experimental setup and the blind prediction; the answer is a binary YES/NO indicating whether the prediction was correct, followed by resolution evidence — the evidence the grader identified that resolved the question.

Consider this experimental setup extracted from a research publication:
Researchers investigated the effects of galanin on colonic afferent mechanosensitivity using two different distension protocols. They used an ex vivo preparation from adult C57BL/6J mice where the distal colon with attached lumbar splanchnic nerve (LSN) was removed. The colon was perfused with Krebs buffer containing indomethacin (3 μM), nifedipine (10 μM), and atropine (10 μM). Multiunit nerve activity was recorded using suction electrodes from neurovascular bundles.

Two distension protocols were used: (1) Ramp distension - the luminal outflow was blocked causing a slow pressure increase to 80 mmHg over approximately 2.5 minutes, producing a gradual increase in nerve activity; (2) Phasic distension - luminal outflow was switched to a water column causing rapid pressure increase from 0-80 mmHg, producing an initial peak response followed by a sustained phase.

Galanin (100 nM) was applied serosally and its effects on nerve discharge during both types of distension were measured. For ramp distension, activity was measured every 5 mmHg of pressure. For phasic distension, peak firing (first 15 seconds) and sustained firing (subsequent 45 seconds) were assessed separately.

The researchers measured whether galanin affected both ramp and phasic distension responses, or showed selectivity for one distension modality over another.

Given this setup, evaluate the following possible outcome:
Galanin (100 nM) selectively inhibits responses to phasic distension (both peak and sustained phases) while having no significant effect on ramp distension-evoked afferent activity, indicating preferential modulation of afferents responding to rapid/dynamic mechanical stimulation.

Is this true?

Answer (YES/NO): NO